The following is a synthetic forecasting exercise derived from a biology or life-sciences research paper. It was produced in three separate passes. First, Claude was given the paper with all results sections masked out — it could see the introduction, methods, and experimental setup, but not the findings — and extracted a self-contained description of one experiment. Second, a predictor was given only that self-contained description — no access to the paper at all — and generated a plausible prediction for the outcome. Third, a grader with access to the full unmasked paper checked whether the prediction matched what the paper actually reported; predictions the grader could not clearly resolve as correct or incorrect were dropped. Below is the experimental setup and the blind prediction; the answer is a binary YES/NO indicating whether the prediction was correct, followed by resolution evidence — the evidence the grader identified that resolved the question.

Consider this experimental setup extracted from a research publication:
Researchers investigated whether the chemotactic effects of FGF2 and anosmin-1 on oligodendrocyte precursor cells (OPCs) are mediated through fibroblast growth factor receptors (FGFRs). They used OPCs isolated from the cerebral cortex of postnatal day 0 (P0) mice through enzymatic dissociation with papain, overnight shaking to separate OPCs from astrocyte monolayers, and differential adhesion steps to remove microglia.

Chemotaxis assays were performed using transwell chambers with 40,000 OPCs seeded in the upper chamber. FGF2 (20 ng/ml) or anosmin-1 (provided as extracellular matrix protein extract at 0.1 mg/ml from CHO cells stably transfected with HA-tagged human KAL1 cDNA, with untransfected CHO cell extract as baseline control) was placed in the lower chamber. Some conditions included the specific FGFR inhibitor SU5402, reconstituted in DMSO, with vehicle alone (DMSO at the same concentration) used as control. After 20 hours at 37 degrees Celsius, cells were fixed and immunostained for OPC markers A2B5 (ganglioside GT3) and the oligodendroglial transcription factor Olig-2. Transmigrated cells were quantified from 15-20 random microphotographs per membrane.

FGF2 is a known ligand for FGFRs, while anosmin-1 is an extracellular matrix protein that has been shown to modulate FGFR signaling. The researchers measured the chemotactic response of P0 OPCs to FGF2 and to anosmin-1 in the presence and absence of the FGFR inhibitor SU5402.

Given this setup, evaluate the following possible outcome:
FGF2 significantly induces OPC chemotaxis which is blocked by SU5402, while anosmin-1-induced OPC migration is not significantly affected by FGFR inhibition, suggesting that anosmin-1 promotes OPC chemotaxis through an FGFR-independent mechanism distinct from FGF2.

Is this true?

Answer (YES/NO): NO